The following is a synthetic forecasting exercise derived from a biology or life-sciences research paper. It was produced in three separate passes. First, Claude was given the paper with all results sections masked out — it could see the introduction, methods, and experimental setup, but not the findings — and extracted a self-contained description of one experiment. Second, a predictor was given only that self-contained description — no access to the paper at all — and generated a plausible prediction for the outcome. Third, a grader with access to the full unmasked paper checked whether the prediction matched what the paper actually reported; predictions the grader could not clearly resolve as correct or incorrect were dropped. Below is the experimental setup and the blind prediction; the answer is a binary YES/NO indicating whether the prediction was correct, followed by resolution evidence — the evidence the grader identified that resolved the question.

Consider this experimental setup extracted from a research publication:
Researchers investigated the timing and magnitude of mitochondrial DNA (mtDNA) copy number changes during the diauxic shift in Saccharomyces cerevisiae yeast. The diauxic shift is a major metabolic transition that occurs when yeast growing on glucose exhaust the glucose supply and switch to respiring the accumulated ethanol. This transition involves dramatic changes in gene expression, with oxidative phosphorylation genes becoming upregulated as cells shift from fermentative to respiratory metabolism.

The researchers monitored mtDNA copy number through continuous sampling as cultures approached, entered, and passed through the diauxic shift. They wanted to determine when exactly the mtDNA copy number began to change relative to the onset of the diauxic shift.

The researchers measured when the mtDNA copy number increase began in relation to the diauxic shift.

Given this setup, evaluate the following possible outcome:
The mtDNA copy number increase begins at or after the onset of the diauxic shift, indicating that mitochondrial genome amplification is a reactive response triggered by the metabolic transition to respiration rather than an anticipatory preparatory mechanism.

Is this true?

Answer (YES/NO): YES